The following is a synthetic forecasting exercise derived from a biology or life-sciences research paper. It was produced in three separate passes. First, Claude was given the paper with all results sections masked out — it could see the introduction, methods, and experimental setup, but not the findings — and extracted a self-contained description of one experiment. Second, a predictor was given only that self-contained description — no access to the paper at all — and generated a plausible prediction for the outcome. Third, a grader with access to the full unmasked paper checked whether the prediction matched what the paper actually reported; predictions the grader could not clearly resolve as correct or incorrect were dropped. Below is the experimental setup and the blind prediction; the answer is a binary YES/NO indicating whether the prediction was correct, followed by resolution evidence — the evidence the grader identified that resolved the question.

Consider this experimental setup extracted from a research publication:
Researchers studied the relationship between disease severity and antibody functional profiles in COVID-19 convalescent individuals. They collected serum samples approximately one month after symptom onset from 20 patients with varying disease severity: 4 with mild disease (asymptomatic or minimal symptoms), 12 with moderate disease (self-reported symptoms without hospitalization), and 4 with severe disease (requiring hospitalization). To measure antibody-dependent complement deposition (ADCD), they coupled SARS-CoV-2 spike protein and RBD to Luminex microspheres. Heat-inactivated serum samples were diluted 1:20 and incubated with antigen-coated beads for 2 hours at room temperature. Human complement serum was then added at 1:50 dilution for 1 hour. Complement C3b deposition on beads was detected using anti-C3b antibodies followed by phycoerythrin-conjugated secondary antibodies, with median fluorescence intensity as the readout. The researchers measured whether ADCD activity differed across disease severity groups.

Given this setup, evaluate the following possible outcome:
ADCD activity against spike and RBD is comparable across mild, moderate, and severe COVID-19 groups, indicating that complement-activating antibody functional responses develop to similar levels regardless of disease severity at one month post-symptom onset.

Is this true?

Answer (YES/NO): NO